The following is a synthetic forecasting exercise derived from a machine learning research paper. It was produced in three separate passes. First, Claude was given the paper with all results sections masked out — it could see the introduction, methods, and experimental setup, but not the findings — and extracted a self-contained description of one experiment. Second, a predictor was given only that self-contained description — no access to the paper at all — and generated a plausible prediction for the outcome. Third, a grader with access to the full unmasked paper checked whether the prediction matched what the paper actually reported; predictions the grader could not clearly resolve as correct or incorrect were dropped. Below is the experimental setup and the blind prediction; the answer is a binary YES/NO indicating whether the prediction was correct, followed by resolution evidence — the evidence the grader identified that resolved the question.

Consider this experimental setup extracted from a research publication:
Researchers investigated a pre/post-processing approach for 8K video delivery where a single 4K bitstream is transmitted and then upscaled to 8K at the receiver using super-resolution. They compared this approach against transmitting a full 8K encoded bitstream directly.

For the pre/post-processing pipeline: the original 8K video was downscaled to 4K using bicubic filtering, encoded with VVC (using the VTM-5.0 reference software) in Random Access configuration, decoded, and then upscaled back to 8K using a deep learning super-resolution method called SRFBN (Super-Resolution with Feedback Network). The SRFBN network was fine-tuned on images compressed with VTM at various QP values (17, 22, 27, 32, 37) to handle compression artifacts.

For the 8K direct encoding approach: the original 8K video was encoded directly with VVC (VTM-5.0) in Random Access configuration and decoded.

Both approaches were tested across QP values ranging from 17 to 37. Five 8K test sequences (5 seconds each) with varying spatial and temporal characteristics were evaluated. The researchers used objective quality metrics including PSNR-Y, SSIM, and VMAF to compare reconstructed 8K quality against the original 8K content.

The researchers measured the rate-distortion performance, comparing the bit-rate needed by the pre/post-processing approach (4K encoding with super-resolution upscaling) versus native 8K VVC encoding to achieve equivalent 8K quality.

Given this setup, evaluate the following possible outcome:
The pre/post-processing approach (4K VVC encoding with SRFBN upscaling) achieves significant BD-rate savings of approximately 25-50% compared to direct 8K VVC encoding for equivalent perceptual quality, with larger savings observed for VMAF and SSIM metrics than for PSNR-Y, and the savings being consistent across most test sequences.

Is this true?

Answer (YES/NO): NO